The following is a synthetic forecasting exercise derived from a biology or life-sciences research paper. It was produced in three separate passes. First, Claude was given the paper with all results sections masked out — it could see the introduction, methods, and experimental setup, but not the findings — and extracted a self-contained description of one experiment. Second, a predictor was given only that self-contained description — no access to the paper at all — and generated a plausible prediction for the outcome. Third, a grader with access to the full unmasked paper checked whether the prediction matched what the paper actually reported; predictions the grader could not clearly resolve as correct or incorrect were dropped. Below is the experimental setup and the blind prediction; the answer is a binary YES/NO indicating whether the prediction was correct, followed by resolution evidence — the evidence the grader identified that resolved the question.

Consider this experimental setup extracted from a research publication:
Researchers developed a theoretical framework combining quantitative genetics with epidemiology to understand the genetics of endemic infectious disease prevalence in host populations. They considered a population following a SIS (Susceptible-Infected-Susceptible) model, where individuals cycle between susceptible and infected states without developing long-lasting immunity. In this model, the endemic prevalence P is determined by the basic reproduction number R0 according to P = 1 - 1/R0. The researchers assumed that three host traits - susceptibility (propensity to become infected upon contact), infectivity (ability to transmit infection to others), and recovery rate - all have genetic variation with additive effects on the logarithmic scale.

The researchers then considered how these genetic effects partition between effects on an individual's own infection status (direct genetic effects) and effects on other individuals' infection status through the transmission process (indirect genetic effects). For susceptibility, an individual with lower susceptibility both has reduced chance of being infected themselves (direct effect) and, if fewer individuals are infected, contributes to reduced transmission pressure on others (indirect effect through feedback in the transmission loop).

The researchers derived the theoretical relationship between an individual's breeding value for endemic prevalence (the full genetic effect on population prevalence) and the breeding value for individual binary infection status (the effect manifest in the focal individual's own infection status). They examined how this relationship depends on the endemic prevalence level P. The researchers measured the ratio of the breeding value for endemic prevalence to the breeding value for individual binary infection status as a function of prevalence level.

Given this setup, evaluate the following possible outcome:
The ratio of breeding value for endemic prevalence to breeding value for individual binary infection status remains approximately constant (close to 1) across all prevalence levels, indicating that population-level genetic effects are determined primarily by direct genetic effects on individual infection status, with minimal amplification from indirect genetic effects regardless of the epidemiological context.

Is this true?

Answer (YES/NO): NO